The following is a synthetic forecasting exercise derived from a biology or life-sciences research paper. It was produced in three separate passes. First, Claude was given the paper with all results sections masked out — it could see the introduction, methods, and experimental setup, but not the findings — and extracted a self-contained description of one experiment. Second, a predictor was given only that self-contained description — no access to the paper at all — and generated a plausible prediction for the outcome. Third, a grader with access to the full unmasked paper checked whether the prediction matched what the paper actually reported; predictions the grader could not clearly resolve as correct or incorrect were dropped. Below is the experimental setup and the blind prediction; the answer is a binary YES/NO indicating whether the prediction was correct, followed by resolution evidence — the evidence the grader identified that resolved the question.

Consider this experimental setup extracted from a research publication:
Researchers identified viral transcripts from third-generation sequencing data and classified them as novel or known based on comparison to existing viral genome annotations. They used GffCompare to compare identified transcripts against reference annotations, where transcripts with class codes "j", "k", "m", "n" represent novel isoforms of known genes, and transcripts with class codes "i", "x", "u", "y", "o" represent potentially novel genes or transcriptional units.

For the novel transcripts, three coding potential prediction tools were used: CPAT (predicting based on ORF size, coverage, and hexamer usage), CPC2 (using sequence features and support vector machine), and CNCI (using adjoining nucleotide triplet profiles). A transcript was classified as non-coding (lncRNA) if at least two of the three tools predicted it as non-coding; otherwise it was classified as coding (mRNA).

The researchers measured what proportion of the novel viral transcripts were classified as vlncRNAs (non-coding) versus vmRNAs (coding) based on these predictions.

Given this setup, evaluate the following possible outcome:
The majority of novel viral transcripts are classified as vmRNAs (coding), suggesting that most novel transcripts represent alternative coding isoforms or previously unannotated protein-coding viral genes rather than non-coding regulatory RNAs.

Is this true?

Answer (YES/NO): YES